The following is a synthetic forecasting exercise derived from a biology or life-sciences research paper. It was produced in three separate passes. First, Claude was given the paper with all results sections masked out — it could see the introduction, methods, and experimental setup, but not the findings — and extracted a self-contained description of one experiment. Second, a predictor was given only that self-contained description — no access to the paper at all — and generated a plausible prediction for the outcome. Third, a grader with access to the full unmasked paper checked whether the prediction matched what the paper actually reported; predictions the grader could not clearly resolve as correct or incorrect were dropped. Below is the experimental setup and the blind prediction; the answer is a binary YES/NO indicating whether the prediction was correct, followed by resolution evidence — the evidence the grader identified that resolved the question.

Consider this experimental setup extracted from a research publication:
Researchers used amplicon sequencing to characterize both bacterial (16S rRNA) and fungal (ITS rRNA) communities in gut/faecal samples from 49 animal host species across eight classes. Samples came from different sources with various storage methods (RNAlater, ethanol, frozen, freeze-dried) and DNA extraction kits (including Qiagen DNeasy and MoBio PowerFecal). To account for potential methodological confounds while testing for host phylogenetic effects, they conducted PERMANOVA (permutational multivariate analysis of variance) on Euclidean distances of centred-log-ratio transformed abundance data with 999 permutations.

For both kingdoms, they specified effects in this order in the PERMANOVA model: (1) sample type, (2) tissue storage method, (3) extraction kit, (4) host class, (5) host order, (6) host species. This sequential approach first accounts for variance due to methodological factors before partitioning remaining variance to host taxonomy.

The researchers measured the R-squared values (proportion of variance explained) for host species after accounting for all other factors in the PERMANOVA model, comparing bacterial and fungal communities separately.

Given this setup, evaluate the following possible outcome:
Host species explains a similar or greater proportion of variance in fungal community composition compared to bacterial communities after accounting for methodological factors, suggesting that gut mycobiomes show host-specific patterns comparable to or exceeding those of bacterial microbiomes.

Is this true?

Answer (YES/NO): NO